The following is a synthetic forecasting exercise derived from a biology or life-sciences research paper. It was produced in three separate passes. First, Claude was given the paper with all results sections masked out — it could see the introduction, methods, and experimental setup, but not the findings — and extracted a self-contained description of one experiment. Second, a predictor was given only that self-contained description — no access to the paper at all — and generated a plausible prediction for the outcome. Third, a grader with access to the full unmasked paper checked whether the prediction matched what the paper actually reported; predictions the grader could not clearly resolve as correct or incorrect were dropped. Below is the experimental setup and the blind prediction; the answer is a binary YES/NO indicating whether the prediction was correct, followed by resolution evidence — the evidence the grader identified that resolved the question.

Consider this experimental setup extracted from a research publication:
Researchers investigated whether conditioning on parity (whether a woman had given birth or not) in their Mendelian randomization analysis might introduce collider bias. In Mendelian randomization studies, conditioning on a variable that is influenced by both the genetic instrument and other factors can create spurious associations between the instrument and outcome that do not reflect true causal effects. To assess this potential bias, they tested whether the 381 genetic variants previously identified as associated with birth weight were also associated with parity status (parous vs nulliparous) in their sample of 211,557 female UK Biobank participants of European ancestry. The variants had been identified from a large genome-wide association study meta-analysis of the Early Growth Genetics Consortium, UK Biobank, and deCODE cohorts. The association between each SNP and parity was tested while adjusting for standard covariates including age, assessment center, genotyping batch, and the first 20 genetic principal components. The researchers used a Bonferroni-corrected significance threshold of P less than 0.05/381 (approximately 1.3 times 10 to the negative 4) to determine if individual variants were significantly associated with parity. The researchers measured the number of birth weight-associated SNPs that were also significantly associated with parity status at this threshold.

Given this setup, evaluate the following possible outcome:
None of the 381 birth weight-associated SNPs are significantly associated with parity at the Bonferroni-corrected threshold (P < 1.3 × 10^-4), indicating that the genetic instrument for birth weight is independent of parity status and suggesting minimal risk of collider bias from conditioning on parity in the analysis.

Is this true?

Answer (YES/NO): YES